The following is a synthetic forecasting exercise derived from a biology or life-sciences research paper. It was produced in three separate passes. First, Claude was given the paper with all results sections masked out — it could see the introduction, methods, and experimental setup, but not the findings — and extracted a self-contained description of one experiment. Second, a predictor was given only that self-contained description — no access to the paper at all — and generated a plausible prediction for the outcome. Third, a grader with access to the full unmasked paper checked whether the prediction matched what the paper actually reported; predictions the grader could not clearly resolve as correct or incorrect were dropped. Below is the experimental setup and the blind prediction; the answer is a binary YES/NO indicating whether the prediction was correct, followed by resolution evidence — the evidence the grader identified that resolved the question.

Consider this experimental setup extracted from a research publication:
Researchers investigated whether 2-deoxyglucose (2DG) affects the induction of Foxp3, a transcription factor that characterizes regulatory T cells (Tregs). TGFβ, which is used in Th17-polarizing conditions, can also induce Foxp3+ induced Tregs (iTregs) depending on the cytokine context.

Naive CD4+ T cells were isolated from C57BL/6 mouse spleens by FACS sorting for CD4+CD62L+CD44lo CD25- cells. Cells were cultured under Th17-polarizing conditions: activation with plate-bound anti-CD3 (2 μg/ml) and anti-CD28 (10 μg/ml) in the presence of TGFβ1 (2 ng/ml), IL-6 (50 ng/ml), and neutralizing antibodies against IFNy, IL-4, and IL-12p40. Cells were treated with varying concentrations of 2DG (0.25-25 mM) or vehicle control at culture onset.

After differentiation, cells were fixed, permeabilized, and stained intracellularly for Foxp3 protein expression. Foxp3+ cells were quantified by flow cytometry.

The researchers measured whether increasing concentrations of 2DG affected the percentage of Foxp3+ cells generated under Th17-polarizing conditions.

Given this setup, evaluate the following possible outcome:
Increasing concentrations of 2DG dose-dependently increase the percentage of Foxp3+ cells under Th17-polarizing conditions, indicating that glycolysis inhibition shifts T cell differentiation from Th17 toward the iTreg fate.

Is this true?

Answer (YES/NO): NO